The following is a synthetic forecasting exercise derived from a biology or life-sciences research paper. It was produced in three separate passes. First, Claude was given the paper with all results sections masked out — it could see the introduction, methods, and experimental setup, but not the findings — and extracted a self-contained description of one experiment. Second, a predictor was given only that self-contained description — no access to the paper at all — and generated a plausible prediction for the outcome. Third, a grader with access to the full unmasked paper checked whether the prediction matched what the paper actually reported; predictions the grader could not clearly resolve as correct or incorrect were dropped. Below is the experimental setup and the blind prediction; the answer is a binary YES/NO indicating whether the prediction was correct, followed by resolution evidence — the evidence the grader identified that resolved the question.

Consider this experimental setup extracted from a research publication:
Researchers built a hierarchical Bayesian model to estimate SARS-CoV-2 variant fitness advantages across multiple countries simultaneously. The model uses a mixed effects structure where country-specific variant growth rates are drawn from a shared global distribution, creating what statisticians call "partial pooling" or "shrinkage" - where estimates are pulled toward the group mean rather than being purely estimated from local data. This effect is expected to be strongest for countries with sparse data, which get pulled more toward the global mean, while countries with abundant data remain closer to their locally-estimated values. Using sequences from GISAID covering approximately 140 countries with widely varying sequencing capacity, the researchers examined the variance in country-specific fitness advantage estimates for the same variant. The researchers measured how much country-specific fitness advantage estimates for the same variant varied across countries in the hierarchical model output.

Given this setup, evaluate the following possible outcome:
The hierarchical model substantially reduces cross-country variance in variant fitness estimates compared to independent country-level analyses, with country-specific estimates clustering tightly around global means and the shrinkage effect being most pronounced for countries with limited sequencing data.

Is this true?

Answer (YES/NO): NO